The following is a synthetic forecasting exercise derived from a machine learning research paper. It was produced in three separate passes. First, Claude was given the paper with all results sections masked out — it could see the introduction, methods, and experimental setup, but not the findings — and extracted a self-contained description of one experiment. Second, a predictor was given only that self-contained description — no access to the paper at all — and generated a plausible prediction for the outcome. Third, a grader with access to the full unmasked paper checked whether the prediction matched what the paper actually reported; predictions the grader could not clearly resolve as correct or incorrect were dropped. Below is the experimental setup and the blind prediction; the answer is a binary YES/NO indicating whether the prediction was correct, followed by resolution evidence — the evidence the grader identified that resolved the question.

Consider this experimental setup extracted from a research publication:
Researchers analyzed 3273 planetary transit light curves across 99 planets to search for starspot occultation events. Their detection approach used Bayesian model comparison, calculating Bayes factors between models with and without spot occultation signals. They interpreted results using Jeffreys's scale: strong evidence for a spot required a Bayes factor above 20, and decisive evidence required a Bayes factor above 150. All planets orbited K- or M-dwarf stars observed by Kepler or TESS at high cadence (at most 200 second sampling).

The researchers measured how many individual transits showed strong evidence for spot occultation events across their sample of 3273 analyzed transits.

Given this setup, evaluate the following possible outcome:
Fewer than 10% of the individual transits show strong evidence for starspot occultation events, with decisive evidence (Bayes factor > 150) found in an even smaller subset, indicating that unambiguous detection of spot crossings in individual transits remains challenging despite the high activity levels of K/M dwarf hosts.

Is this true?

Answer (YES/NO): YES